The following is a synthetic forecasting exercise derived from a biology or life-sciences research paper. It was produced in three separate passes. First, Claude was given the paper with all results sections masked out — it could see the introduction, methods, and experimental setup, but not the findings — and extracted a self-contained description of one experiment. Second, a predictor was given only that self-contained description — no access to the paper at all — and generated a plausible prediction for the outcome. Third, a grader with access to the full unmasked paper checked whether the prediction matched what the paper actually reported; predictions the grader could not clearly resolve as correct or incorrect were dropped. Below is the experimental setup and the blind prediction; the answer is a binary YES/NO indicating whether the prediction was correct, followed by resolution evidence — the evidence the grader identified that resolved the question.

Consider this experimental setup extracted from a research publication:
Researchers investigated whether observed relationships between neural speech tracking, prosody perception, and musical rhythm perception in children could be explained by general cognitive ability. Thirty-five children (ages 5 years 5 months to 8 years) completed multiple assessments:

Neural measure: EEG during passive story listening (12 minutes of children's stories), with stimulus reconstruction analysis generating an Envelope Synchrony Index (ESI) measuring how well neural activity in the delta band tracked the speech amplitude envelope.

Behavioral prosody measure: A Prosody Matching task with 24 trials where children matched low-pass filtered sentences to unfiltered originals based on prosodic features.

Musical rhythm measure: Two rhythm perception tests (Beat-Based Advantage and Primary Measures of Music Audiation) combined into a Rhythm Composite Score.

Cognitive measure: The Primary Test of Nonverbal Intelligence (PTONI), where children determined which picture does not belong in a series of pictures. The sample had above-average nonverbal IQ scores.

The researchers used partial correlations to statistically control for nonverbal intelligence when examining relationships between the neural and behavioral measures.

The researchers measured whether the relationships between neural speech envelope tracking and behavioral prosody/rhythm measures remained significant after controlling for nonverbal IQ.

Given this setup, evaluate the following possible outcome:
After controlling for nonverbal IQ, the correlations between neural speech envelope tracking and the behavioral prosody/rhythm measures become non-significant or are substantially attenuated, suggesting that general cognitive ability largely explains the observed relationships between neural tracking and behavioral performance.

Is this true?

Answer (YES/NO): NO